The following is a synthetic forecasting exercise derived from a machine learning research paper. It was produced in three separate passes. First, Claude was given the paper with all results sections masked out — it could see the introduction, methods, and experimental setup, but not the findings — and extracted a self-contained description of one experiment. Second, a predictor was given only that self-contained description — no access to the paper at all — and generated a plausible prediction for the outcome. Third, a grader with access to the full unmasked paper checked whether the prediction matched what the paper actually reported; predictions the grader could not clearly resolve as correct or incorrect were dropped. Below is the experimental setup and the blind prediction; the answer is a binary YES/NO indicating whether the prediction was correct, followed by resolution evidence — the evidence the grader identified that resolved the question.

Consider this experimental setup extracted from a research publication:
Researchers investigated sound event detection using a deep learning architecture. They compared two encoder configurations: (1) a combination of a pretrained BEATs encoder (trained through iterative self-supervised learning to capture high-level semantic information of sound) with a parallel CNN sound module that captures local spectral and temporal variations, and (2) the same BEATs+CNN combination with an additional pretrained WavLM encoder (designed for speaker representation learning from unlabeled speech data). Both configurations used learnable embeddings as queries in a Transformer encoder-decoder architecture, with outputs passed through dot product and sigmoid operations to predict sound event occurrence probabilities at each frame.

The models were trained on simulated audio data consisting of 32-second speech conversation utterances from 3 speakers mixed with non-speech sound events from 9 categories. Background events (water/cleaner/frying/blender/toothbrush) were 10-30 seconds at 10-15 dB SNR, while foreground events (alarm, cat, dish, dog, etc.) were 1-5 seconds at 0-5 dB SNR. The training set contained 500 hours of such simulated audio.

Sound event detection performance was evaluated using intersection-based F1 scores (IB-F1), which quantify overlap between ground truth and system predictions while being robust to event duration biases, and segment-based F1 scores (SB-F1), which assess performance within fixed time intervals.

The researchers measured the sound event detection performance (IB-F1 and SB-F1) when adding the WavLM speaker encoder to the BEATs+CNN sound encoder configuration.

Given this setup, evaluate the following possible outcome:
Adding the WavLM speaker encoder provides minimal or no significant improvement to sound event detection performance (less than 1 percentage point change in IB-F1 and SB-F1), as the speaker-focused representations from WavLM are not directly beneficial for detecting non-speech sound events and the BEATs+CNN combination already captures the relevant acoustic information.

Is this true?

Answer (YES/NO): NO